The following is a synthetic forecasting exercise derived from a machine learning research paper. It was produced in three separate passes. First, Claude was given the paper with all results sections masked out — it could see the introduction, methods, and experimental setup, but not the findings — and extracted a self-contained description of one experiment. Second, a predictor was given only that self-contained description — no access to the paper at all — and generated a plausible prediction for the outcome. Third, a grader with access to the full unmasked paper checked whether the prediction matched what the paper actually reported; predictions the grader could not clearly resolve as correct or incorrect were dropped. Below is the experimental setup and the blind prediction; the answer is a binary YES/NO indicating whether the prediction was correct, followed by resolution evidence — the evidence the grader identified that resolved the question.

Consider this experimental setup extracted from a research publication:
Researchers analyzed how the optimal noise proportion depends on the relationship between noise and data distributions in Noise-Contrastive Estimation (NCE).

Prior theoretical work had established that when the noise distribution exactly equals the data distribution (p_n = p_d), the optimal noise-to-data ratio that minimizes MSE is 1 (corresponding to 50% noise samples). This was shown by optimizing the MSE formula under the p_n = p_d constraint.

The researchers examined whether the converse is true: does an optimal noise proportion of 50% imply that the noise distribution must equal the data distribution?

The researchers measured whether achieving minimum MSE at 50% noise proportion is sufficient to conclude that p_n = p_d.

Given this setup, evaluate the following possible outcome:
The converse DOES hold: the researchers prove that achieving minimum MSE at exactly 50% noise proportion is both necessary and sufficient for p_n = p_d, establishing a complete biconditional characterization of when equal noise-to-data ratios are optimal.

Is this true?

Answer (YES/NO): NO